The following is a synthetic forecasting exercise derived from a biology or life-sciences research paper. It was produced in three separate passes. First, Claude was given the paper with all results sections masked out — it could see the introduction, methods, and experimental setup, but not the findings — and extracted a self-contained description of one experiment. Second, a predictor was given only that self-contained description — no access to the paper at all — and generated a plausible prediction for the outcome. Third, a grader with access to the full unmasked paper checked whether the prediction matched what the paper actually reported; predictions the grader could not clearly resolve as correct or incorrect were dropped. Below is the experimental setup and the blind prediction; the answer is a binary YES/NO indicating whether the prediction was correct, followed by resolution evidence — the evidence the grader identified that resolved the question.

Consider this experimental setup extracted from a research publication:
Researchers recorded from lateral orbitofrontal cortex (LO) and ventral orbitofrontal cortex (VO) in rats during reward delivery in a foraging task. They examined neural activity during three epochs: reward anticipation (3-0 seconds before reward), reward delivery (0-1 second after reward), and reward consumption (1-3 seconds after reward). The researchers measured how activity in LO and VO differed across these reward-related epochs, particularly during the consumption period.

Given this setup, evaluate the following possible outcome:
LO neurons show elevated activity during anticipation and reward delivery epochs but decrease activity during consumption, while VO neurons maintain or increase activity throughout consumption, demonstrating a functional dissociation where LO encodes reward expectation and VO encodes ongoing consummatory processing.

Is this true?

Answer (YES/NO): NO